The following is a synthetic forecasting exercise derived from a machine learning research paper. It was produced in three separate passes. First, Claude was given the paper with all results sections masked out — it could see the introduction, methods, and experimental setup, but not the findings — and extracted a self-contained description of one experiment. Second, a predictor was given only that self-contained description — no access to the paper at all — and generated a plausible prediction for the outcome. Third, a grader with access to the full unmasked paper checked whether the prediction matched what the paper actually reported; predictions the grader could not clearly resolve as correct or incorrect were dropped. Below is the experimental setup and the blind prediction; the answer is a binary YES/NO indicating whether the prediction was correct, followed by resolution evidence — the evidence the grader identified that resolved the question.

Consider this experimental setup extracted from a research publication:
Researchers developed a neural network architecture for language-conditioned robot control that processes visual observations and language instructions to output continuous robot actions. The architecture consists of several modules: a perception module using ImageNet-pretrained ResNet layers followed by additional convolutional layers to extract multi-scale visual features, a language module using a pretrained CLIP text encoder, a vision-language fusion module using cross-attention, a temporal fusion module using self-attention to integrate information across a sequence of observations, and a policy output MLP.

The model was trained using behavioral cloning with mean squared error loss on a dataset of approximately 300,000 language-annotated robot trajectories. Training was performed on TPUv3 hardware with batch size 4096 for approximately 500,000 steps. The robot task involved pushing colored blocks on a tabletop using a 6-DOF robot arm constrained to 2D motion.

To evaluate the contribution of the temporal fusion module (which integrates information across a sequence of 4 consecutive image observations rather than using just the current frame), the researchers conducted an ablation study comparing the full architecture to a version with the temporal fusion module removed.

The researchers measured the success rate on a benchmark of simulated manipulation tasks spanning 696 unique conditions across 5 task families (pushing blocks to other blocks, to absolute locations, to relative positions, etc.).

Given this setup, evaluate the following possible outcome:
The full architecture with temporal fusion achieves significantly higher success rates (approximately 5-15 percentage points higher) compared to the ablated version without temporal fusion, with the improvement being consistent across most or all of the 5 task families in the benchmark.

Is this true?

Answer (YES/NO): NO